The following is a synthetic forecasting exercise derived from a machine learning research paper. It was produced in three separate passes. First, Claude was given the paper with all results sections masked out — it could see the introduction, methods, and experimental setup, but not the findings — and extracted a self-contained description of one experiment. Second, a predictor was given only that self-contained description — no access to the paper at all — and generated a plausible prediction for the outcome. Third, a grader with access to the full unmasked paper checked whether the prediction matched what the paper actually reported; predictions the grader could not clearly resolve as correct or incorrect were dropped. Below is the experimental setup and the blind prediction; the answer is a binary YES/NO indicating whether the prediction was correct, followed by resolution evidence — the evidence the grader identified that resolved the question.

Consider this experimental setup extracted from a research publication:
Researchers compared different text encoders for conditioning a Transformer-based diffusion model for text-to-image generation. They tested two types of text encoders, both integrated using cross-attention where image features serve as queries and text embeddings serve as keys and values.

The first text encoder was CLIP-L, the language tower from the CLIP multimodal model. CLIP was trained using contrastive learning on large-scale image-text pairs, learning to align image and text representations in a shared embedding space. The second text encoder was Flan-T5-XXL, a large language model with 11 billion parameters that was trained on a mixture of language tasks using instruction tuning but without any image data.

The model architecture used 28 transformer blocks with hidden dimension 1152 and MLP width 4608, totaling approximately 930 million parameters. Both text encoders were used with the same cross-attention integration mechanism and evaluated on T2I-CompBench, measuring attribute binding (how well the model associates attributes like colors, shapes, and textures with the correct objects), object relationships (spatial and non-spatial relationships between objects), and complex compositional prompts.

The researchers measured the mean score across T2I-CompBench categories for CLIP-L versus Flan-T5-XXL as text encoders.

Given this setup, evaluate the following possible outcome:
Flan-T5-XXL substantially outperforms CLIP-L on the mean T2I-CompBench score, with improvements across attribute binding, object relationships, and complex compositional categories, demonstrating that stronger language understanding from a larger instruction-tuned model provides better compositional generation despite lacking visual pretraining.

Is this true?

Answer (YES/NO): NO